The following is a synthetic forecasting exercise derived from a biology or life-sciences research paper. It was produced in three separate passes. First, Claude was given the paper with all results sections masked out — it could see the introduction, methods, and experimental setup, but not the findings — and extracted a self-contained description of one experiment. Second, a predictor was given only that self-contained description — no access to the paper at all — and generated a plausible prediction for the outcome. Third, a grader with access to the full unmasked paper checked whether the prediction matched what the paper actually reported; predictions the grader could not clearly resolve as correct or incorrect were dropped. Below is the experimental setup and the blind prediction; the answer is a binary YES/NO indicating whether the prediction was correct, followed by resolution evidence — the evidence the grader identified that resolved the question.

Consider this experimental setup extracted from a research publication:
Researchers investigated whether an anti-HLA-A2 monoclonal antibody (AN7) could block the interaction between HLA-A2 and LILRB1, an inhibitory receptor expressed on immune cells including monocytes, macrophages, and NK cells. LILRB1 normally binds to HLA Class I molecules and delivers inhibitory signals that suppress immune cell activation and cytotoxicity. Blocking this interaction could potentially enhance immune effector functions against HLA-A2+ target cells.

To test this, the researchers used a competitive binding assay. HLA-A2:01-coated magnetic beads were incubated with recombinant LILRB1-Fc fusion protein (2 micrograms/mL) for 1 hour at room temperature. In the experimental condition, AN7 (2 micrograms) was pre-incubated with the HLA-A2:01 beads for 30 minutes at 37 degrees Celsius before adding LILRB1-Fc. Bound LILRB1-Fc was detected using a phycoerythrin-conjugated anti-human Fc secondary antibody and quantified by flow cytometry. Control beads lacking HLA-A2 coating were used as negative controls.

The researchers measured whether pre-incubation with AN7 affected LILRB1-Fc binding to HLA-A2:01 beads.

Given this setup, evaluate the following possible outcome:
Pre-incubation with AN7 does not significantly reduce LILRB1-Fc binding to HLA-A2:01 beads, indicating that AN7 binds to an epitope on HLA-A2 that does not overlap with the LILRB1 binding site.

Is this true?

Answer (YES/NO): NO